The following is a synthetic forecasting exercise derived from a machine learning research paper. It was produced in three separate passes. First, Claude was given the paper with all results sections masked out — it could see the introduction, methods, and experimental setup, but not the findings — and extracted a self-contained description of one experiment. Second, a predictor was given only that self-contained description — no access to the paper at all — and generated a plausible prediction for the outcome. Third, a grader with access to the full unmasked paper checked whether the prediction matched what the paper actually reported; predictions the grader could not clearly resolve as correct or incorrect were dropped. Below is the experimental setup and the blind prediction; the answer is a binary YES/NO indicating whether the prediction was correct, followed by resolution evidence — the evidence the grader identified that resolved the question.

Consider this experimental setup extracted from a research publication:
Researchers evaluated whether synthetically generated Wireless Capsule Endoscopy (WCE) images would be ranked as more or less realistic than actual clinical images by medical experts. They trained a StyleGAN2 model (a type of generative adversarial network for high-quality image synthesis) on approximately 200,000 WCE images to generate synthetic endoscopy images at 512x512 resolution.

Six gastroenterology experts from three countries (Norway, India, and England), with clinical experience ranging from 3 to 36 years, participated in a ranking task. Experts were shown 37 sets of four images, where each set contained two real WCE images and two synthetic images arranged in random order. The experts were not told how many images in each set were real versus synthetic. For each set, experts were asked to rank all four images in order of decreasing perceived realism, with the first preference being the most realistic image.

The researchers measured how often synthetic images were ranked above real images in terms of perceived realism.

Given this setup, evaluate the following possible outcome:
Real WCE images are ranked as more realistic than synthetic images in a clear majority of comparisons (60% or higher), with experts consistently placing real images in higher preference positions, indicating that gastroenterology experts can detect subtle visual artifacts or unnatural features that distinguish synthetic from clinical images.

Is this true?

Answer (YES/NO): NO